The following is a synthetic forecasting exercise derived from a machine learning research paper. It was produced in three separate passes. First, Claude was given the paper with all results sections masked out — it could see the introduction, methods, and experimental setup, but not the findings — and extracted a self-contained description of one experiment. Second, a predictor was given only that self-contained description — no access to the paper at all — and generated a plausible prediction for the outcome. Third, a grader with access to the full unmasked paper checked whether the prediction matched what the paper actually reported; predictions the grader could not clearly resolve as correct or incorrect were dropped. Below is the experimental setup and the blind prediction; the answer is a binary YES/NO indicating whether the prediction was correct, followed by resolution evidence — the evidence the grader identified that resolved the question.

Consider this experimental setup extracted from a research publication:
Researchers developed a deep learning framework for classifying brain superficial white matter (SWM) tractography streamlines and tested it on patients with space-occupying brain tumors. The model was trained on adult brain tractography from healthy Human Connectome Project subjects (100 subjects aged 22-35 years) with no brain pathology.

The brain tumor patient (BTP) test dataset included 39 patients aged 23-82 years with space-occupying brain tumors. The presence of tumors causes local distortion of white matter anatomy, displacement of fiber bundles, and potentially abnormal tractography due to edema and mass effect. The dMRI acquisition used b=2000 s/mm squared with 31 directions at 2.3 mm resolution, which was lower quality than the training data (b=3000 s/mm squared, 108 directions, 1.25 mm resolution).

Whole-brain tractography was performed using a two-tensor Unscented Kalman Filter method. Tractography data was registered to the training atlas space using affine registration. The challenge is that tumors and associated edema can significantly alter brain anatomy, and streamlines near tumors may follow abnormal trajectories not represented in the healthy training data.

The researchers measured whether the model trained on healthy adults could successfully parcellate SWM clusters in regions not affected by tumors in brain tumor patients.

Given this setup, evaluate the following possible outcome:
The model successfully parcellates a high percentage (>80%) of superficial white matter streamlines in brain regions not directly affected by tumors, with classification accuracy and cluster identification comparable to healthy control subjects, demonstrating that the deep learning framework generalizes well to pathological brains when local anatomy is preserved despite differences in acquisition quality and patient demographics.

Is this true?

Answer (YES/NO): YES